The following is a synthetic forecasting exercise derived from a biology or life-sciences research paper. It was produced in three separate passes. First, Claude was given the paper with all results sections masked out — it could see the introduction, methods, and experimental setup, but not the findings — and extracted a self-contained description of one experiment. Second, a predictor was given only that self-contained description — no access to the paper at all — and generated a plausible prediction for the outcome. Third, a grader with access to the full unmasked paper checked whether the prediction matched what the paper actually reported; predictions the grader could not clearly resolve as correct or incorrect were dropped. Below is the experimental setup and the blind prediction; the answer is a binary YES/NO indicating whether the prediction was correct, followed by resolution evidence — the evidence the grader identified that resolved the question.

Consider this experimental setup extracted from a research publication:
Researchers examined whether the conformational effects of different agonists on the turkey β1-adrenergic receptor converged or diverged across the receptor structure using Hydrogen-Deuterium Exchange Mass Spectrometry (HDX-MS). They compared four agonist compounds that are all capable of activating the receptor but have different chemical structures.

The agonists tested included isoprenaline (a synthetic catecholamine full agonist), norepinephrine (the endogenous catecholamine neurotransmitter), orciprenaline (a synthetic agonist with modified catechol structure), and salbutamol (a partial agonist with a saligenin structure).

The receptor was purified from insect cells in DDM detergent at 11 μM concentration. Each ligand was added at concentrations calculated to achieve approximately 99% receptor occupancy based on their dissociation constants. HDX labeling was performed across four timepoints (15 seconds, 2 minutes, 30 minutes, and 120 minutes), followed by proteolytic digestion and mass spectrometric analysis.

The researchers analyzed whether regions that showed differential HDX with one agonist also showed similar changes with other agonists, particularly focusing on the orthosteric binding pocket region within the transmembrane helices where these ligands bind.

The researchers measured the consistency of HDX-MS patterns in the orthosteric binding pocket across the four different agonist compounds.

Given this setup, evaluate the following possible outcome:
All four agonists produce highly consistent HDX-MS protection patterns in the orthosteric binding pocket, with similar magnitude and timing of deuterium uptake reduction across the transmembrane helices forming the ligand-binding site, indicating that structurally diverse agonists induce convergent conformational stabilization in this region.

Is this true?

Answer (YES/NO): NO